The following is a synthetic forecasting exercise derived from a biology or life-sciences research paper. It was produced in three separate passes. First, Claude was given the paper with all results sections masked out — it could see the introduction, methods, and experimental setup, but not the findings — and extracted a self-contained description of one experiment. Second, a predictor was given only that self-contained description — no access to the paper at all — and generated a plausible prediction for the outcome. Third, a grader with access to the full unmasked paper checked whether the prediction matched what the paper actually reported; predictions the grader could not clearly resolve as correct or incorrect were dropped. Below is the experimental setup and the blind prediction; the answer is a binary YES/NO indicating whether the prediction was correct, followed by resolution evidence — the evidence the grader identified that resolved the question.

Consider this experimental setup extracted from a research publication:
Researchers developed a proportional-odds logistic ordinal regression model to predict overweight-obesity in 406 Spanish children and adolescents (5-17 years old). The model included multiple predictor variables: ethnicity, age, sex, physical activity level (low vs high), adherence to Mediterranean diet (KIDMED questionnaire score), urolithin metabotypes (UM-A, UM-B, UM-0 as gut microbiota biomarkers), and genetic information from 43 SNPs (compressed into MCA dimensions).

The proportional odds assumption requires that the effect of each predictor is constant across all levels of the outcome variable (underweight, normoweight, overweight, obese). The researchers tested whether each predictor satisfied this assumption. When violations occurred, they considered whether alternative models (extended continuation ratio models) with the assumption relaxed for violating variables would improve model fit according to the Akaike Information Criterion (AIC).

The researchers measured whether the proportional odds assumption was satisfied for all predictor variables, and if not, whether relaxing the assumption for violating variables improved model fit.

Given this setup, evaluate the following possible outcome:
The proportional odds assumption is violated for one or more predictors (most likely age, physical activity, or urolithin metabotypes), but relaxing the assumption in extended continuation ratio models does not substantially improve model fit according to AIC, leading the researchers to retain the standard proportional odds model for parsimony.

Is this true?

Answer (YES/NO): YES